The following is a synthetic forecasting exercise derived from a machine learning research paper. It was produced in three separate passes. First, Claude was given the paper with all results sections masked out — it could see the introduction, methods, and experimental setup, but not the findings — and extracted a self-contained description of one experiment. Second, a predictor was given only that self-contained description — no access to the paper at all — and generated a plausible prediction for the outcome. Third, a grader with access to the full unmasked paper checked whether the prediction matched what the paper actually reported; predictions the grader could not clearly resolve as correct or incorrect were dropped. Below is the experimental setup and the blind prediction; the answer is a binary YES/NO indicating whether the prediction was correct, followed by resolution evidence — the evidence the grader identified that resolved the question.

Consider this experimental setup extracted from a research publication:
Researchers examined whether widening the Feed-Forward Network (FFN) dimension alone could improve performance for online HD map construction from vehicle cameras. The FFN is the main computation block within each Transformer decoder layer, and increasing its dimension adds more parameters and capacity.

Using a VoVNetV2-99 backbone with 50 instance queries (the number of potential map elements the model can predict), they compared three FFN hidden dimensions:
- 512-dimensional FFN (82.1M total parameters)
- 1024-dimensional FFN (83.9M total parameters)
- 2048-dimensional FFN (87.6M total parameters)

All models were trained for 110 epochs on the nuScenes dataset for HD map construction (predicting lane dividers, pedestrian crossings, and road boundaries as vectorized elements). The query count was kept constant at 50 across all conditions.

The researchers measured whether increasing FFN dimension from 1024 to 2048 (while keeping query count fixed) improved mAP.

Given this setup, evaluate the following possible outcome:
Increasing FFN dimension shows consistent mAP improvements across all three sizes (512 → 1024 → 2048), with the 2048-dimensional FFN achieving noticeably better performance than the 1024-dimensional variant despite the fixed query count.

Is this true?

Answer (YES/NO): NO